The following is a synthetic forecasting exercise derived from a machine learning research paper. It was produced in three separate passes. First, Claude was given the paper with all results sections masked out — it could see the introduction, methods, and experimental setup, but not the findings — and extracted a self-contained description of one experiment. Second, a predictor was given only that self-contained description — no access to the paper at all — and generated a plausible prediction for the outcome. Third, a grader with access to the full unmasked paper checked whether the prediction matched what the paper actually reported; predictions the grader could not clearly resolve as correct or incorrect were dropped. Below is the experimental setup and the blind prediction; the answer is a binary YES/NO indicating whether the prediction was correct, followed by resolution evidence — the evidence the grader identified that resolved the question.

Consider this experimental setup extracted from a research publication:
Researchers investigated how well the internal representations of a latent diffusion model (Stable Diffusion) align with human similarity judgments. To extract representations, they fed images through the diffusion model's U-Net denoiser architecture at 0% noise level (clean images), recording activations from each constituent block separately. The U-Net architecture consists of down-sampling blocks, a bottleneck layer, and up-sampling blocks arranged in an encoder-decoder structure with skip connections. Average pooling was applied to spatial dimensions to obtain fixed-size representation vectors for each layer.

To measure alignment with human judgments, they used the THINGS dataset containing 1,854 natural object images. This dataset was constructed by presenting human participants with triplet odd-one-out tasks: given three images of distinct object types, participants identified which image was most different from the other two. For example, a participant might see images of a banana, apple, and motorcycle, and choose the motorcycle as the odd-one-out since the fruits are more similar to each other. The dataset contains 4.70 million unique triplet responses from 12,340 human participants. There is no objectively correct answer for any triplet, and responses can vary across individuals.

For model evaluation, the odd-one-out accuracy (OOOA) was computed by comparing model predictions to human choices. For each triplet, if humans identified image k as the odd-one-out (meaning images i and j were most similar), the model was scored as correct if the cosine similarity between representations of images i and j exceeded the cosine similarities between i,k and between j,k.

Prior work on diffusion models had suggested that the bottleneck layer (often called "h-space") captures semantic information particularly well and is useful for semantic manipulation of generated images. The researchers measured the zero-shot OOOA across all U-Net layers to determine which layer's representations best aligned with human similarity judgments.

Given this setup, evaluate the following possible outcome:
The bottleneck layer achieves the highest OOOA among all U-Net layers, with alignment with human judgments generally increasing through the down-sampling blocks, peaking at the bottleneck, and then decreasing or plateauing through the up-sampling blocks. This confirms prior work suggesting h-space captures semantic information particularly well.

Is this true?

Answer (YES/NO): NO